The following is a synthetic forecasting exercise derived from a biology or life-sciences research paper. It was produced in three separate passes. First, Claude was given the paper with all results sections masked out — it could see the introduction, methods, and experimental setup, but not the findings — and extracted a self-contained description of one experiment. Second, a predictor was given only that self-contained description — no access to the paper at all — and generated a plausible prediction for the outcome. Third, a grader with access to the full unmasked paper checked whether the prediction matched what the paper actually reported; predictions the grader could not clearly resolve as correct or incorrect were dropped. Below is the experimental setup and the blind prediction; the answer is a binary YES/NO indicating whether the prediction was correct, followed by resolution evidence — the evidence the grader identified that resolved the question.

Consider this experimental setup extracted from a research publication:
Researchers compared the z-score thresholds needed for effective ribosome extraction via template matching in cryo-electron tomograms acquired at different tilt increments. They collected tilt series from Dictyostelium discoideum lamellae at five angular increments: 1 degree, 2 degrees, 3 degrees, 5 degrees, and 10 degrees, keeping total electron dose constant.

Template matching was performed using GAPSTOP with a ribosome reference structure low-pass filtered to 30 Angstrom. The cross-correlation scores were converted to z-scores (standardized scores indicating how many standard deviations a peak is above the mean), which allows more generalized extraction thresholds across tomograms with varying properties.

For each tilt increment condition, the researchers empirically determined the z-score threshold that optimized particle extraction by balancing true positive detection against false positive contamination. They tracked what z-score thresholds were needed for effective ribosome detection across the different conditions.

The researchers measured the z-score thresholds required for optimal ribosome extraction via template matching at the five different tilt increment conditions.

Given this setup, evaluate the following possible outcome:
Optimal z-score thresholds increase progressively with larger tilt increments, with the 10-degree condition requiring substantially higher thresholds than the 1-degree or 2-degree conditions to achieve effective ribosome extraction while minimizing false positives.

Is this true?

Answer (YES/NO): NO